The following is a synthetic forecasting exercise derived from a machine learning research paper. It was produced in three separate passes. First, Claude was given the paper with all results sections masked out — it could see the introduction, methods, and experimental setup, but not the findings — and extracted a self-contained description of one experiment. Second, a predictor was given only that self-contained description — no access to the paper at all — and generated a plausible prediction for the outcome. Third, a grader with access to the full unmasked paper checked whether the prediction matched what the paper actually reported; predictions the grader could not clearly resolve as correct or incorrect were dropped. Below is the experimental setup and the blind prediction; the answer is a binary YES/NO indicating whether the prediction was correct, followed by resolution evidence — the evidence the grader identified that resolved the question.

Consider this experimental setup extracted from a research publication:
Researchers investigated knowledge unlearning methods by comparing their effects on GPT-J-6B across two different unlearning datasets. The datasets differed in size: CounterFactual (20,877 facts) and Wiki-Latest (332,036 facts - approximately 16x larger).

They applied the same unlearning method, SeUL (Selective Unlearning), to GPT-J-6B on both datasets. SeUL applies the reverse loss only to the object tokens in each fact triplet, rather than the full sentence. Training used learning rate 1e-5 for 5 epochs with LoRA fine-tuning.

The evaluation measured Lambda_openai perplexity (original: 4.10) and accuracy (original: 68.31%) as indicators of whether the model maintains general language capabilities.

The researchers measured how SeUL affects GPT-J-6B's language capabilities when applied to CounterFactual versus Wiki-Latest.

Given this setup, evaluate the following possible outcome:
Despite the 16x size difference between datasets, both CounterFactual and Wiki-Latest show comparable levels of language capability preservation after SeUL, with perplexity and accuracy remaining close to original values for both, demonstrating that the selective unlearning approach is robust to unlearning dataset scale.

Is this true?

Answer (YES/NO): NO